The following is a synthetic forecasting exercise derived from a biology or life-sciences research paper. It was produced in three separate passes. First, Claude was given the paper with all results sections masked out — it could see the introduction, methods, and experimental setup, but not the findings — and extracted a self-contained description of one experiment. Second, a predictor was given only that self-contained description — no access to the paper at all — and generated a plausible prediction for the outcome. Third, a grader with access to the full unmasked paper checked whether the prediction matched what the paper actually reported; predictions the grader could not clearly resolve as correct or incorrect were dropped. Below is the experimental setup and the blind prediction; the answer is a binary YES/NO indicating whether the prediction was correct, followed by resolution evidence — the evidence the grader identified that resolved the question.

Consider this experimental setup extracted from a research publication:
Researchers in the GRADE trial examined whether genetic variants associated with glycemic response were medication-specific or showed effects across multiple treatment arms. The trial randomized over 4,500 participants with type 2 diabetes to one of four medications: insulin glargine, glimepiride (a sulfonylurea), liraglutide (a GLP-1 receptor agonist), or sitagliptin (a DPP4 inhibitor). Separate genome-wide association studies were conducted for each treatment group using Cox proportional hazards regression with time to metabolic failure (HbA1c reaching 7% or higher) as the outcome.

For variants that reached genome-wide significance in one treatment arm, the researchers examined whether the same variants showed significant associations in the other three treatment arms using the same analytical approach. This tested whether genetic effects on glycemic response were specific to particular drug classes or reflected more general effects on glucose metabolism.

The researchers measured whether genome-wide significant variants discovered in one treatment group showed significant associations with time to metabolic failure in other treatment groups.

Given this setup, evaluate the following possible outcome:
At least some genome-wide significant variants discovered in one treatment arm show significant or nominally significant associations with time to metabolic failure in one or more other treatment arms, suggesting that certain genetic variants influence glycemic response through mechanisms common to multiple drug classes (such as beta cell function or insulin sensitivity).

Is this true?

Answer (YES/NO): YES